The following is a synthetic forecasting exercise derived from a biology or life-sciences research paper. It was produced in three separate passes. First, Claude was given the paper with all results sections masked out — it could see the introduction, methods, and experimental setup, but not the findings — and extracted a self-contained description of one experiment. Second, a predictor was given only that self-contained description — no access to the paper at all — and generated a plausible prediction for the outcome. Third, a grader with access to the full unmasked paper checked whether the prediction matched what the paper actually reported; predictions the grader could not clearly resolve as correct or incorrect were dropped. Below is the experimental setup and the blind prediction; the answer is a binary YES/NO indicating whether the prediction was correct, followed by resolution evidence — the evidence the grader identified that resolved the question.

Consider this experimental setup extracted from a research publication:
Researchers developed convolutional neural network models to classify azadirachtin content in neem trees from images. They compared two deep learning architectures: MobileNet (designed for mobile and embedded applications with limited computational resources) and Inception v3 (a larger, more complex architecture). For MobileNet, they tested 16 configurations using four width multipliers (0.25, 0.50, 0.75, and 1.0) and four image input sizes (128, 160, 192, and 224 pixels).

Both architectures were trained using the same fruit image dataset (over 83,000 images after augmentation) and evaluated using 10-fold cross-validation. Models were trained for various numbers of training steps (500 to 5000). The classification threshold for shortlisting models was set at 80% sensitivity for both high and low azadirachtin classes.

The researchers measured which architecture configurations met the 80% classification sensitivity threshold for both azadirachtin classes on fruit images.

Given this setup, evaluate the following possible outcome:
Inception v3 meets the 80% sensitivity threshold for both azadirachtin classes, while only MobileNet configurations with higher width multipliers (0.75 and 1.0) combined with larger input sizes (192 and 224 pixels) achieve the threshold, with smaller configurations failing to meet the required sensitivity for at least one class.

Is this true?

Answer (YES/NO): NO